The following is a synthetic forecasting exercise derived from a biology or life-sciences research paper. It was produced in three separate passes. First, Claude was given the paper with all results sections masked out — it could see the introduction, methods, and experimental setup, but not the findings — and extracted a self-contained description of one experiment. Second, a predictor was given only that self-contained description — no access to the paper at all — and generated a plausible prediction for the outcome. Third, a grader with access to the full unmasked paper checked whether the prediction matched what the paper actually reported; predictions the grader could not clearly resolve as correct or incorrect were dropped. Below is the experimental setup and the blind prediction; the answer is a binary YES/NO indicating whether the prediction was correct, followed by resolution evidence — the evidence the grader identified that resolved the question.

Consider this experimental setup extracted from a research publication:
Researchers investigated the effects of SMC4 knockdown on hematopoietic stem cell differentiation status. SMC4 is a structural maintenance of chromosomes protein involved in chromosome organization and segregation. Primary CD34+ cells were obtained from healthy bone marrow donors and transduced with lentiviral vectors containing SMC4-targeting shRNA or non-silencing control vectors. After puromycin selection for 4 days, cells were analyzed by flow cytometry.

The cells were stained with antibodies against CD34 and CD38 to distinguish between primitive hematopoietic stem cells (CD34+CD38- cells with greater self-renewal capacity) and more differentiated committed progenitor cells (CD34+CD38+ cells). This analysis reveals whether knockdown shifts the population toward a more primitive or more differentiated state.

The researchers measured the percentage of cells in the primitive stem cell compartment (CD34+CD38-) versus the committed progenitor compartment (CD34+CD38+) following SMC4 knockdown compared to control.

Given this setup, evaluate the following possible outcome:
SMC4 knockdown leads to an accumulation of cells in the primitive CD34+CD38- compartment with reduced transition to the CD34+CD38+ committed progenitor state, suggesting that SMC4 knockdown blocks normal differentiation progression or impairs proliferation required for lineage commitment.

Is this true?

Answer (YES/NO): NO